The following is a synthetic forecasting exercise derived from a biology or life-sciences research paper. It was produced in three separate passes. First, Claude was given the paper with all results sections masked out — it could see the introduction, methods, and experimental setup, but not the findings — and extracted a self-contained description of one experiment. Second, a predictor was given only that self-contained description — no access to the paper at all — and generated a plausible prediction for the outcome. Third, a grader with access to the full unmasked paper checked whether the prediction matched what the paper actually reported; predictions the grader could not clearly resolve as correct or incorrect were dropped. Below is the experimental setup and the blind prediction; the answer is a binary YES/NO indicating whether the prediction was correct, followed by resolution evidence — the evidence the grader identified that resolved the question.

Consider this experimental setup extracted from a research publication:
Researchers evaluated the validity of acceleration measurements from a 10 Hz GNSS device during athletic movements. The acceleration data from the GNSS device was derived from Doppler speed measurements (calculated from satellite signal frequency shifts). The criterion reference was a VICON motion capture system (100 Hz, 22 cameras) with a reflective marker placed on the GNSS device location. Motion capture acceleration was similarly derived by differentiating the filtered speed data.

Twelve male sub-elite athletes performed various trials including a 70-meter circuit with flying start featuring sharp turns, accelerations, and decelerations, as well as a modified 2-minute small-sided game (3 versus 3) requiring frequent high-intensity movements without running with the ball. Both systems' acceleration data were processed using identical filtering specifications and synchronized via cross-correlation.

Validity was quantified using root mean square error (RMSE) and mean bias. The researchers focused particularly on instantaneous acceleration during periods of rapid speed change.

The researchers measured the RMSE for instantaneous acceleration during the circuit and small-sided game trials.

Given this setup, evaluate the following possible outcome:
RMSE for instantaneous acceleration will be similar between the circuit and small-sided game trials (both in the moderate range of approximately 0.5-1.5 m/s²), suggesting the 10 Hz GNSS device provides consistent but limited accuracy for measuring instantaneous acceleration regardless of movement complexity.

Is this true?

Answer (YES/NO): NO